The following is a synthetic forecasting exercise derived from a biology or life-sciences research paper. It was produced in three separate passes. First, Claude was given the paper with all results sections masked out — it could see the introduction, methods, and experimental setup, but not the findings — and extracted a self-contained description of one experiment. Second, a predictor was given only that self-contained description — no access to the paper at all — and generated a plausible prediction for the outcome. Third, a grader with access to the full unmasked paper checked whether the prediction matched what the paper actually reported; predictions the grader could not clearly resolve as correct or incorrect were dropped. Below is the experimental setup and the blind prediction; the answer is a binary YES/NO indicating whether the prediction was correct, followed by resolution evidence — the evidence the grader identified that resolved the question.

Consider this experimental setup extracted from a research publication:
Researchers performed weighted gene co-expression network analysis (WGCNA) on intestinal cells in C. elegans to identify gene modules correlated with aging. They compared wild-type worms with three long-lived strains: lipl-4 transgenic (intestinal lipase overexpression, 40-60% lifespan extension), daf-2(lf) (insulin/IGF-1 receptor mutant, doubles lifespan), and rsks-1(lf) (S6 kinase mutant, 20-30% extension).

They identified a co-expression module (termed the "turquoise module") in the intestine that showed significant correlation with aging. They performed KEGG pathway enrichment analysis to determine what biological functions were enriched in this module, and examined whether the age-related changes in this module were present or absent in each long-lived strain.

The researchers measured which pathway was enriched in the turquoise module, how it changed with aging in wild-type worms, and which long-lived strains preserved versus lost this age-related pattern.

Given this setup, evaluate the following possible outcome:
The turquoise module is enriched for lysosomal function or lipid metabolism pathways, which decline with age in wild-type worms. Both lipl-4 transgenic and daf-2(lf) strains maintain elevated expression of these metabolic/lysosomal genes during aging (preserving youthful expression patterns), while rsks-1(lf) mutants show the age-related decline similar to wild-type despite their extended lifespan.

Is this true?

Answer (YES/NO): NO